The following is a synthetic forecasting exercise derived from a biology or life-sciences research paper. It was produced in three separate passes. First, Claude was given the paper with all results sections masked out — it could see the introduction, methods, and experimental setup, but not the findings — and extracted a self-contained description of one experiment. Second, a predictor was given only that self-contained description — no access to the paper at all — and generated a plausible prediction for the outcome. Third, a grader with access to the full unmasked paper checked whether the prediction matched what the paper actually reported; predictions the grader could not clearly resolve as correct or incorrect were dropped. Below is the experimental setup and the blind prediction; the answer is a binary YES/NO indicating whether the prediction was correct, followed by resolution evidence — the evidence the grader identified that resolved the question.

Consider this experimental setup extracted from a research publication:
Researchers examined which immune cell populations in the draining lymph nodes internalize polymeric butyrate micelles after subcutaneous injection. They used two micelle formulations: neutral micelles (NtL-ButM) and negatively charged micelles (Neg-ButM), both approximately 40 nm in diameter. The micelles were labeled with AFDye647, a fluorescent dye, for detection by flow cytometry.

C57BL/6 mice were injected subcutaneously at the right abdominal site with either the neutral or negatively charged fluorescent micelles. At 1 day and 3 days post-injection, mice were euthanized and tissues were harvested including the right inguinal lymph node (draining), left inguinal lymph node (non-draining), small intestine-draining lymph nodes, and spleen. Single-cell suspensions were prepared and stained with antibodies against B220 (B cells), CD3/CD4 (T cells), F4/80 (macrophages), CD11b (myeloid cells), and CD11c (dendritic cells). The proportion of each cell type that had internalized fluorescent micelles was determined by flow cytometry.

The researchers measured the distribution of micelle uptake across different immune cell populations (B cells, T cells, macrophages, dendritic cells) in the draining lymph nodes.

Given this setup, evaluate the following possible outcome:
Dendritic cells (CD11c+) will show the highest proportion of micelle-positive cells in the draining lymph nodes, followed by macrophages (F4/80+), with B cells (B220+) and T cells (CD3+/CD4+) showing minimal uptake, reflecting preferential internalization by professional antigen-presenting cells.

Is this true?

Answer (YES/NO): NO